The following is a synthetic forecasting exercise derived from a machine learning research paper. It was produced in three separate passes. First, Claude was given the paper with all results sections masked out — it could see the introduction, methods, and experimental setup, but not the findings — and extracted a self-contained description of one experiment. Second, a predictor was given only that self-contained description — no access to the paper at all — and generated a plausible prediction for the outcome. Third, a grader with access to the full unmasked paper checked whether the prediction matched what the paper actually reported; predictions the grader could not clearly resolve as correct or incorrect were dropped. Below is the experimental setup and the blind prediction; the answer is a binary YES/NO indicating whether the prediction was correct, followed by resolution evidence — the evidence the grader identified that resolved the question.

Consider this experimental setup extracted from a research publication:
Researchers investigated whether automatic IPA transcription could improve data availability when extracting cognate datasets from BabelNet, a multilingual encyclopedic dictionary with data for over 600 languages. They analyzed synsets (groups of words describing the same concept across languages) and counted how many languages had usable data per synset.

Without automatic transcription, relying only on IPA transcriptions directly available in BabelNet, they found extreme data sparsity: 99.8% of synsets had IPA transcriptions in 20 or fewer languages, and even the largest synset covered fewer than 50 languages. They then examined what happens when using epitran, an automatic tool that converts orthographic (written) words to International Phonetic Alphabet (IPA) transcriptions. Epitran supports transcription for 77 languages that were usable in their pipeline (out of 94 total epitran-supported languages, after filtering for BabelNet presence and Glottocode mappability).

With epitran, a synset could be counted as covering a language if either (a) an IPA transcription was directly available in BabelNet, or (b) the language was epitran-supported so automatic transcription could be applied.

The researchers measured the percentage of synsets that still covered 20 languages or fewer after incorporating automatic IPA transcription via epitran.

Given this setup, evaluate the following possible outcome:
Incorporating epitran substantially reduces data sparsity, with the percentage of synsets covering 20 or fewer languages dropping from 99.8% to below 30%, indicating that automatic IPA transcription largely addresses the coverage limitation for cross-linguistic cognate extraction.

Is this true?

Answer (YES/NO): NO